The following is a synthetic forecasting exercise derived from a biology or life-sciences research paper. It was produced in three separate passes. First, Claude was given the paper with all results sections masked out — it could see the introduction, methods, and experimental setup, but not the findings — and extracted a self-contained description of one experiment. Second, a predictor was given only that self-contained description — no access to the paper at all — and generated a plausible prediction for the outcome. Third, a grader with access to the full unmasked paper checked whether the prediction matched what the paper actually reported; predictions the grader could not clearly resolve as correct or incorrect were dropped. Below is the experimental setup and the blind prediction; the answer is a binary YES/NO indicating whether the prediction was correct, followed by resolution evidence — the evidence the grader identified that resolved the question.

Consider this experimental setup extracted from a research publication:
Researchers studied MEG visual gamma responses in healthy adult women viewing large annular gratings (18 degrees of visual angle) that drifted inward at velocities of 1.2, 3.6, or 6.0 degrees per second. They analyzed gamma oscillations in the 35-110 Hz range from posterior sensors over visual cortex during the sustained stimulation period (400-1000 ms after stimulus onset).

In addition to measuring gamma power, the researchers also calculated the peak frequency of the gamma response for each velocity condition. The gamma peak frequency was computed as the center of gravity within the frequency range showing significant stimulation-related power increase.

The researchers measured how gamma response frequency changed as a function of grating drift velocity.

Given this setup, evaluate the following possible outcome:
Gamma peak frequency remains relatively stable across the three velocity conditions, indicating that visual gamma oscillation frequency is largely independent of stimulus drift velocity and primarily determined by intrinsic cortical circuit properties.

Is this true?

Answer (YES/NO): NO